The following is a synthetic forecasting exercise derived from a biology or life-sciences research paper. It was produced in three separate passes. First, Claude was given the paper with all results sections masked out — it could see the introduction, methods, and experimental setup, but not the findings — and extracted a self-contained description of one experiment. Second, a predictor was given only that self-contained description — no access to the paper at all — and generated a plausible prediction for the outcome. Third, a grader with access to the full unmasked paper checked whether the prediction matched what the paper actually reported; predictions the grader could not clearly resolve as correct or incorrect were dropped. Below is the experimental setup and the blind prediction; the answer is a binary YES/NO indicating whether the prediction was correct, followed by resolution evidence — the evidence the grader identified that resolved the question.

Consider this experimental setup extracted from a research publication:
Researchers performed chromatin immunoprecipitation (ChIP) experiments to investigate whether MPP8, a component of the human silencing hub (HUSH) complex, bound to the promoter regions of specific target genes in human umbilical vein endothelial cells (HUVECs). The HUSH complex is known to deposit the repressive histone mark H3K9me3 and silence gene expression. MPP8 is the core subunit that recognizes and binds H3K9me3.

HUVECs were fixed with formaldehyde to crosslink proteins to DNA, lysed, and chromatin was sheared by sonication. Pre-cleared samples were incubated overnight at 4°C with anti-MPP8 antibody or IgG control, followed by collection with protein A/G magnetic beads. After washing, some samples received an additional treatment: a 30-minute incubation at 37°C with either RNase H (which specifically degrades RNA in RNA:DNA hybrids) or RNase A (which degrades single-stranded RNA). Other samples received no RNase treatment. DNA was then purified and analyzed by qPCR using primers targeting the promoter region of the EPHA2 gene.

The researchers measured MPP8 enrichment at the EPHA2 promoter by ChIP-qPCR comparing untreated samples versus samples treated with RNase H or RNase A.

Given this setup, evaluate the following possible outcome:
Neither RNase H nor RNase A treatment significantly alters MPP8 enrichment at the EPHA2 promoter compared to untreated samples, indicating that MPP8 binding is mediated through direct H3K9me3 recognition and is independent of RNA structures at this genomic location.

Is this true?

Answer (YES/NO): NO